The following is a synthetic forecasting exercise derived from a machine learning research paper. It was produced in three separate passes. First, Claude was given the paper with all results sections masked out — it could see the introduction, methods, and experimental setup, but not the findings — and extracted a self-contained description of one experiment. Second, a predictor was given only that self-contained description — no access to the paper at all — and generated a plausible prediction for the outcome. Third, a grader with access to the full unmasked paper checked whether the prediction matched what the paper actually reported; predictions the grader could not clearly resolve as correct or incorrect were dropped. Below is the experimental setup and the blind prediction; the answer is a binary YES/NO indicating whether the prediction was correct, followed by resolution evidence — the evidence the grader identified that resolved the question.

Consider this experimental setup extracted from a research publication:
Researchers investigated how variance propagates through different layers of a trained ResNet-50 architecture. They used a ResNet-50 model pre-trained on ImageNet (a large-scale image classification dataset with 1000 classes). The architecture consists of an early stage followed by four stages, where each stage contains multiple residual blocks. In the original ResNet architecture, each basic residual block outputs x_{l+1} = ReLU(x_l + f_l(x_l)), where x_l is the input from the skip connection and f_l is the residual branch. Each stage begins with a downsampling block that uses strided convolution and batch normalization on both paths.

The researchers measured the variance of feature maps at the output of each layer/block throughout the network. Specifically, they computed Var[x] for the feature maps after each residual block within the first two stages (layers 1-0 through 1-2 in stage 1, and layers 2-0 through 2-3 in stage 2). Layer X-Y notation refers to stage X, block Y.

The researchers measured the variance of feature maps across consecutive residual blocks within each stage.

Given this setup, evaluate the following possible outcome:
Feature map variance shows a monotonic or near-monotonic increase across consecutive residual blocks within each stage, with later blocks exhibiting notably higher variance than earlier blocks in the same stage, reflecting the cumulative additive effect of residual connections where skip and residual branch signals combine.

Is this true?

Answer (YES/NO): NO